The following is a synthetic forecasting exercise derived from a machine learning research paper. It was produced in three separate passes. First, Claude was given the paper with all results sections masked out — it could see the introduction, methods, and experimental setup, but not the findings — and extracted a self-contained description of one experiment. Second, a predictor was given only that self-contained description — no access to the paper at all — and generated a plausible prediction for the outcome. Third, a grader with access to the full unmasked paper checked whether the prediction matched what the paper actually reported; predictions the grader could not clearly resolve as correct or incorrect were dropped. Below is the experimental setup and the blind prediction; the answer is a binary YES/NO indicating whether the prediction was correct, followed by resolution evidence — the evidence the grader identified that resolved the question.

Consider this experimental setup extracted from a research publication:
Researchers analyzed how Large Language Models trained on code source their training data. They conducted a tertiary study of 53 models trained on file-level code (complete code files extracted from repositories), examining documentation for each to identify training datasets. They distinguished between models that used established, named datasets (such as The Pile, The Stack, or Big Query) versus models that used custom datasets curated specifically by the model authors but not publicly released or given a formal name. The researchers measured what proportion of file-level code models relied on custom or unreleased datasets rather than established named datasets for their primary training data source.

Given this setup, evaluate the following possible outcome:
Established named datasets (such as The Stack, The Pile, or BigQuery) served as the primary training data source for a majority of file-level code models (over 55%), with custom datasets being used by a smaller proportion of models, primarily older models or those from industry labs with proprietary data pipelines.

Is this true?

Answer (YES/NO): NO